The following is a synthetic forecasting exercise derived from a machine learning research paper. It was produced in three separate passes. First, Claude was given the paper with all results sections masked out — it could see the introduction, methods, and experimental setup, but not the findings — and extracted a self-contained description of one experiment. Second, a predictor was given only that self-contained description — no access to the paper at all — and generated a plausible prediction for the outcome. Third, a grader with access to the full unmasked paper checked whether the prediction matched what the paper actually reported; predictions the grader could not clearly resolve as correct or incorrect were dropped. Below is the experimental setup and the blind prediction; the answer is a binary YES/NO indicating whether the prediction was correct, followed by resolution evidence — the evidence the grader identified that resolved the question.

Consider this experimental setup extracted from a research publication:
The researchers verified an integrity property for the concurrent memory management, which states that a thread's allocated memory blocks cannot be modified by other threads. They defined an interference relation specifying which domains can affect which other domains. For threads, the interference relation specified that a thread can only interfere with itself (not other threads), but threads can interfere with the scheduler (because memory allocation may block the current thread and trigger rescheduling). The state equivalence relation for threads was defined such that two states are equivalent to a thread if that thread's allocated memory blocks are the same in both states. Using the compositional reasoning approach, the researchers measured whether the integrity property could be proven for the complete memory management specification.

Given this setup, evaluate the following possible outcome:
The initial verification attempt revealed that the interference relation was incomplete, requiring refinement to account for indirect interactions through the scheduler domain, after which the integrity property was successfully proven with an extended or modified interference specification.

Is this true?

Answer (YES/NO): NO